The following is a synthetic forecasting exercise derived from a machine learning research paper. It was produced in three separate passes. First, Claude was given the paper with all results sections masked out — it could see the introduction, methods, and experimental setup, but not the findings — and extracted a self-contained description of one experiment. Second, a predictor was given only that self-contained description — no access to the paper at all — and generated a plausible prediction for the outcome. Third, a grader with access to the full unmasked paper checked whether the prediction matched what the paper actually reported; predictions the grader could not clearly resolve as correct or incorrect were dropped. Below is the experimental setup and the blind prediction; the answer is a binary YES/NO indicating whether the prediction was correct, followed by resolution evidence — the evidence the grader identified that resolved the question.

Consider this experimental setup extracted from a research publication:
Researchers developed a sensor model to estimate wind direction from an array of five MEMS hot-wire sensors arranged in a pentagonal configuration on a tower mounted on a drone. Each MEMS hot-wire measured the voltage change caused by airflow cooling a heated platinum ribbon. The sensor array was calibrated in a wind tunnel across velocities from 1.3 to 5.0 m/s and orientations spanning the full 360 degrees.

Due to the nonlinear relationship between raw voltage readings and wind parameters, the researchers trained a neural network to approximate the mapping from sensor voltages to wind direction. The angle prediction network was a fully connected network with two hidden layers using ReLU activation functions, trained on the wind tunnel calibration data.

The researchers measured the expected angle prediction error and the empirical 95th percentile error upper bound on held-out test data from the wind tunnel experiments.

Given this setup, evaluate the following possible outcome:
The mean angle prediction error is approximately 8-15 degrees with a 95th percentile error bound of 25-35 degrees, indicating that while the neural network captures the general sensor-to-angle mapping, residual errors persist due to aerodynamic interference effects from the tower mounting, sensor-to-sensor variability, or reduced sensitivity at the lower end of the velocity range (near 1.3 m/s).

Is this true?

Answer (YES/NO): NO